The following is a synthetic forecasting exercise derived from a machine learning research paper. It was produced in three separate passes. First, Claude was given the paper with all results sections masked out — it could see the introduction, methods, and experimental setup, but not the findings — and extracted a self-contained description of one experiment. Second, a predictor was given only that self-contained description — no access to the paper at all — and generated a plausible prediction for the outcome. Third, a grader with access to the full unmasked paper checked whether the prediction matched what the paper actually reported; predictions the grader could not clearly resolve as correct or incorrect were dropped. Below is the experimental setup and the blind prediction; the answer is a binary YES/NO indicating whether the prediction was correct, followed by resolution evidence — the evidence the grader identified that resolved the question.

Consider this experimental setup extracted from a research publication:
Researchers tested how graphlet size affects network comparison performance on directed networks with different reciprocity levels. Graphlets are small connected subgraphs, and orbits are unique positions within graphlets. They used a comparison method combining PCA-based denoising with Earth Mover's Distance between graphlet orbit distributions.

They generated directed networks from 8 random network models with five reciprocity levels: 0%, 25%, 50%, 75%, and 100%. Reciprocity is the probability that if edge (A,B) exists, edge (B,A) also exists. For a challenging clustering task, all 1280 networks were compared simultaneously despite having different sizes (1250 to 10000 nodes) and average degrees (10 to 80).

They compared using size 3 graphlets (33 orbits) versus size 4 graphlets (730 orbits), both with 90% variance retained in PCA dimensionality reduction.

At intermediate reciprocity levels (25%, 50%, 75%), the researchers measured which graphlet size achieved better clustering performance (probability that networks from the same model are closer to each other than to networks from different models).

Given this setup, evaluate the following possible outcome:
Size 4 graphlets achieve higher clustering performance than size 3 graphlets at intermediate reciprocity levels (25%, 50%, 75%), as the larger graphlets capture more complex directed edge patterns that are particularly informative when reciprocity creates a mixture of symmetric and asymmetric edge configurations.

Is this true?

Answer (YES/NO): NO